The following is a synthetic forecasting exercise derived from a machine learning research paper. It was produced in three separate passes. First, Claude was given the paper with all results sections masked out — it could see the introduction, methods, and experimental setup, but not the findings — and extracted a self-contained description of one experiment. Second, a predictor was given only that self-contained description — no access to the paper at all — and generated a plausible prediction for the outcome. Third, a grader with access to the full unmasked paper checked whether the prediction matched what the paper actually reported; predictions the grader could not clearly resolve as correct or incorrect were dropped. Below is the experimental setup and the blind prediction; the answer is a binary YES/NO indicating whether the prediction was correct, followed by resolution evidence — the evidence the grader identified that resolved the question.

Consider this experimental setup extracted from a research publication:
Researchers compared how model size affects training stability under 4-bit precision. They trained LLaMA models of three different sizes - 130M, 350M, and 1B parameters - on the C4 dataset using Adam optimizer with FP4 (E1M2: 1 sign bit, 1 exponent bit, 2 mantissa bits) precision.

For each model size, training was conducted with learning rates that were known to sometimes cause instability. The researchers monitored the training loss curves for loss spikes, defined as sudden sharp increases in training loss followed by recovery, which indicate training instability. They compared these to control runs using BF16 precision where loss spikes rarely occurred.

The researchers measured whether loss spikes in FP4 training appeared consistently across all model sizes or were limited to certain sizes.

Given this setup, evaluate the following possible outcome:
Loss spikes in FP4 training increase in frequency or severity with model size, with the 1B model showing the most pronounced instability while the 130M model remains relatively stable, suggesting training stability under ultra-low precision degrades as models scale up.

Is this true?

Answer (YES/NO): NO